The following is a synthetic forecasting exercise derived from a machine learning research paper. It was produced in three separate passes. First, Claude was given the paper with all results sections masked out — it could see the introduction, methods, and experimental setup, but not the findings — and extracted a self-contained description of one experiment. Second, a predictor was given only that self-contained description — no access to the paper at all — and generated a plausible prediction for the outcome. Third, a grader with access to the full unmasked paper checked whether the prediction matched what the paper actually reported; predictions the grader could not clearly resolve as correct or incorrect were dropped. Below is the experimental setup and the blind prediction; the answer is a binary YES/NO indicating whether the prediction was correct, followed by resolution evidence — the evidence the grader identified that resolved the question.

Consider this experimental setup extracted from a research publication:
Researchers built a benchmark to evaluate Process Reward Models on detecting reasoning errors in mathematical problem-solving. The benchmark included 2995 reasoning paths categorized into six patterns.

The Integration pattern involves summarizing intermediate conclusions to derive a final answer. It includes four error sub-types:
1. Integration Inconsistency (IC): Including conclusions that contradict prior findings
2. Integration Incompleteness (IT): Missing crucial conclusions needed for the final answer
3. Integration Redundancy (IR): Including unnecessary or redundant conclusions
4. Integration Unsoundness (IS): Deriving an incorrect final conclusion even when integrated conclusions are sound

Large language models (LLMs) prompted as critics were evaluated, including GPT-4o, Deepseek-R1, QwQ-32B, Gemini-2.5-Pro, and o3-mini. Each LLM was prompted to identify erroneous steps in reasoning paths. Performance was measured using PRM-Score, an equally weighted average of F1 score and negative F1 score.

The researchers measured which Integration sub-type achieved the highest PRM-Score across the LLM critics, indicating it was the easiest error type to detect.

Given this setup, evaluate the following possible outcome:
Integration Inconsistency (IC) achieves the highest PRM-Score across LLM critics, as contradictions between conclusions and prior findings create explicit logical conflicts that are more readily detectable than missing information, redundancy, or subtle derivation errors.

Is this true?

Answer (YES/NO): NO